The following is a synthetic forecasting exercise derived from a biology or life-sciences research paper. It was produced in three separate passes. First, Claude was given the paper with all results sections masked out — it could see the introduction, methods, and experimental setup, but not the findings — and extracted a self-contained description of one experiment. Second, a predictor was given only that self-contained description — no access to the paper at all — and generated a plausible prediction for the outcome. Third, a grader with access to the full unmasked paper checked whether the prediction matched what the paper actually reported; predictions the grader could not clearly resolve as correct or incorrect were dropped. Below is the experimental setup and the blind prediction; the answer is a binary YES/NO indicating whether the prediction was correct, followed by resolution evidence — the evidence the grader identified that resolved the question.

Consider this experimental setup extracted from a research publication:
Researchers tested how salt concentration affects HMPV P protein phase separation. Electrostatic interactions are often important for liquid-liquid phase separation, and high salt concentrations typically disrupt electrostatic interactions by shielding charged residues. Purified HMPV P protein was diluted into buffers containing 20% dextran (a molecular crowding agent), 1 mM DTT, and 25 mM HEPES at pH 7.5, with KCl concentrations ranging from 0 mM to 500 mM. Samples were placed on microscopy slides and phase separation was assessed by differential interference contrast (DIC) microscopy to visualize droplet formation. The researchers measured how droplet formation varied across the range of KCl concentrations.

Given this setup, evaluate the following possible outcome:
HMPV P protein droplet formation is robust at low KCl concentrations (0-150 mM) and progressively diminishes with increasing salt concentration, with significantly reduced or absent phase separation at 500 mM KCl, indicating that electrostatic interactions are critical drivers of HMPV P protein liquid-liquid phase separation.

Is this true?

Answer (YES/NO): NO